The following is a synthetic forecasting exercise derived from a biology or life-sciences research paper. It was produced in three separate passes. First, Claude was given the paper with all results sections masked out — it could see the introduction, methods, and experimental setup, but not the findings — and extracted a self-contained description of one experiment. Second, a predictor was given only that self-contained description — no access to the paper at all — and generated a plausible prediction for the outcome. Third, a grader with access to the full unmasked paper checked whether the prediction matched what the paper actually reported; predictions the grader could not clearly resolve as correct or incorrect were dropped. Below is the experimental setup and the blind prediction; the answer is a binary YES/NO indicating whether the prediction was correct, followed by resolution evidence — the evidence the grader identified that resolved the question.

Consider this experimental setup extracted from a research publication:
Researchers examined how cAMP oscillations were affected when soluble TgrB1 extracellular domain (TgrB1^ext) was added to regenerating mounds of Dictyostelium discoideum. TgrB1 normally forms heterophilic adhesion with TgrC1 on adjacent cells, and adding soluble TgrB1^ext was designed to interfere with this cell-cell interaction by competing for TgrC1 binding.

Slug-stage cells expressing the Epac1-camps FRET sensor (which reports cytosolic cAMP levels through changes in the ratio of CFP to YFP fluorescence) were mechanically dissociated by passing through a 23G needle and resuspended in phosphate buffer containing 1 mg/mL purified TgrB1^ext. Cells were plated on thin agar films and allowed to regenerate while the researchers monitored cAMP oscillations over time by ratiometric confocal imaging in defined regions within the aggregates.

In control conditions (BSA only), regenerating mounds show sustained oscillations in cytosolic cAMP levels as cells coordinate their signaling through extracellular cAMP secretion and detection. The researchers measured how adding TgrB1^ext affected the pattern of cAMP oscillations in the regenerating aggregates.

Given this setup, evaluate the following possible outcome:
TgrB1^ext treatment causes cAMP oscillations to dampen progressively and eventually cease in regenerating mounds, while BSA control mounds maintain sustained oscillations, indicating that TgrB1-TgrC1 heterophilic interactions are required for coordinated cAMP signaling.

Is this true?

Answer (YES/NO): NO